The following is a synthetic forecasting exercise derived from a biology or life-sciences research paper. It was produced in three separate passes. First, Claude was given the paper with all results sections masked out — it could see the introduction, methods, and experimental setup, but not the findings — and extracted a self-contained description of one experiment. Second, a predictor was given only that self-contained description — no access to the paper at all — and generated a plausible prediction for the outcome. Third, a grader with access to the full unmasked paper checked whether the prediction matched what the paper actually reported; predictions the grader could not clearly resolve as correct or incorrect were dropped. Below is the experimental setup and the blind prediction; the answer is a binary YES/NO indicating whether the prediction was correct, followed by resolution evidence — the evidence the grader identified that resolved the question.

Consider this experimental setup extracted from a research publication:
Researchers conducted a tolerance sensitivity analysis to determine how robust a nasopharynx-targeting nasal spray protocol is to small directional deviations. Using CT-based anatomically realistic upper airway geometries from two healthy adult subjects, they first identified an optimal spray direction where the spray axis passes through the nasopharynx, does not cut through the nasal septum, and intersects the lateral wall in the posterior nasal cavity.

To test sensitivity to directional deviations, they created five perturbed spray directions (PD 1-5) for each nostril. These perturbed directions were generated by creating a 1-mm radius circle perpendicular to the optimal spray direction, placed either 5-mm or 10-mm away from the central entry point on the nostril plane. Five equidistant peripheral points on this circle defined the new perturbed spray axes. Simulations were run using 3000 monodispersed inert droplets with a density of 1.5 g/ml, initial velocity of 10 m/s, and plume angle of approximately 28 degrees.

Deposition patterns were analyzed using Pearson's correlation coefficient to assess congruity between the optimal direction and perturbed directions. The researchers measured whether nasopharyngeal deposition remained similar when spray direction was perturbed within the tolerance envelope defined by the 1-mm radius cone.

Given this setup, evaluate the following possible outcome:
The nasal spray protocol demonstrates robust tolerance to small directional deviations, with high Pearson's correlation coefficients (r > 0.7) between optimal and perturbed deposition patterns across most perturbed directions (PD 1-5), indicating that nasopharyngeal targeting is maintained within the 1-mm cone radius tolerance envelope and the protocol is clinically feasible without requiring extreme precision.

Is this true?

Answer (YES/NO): NO